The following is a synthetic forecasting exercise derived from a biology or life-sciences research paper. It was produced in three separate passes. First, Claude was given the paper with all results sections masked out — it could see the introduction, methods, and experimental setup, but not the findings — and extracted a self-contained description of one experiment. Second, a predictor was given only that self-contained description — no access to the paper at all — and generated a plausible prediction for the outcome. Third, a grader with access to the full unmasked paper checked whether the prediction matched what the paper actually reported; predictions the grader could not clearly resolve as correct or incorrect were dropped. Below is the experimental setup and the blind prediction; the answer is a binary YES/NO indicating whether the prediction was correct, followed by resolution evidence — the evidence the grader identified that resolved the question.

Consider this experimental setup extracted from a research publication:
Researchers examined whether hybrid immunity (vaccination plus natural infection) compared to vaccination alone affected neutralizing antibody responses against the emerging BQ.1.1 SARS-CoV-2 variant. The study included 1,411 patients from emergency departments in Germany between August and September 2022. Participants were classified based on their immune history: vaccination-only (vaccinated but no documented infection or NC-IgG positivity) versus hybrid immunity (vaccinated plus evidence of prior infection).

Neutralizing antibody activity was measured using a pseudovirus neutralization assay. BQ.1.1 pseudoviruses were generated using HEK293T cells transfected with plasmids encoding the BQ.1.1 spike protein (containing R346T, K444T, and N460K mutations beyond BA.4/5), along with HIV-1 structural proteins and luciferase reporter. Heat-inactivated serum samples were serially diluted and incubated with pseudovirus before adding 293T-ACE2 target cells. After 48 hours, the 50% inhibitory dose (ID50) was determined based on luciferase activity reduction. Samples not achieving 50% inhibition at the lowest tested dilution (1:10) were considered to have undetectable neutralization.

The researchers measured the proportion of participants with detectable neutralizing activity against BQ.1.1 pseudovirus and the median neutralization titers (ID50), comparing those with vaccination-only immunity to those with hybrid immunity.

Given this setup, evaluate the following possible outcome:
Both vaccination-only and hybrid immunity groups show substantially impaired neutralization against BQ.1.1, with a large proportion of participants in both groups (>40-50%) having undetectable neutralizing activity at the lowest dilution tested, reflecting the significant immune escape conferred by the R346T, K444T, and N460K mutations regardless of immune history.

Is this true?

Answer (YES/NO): NO